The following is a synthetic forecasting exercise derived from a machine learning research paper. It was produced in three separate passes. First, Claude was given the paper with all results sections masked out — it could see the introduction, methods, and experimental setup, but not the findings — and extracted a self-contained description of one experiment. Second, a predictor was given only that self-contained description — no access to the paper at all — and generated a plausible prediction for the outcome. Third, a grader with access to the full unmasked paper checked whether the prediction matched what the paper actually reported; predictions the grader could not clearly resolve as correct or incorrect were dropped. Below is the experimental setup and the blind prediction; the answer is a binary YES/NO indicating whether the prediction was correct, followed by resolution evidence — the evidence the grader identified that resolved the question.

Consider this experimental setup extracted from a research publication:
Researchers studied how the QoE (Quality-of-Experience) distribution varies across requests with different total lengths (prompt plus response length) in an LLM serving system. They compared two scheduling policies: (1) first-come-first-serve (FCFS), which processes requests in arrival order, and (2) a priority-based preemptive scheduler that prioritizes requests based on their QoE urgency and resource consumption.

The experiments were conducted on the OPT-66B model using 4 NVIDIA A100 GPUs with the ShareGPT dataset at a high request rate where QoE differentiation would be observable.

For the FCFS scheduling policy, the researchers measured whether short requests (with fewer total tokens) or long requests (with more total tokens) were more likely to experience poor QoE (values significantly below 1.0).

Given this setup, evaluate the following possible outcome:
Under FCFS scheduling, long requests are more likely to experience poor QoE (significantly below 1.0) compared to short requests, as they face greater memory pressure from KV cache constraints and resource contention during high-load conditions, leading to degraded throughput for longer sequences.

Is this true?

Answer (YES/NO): NO